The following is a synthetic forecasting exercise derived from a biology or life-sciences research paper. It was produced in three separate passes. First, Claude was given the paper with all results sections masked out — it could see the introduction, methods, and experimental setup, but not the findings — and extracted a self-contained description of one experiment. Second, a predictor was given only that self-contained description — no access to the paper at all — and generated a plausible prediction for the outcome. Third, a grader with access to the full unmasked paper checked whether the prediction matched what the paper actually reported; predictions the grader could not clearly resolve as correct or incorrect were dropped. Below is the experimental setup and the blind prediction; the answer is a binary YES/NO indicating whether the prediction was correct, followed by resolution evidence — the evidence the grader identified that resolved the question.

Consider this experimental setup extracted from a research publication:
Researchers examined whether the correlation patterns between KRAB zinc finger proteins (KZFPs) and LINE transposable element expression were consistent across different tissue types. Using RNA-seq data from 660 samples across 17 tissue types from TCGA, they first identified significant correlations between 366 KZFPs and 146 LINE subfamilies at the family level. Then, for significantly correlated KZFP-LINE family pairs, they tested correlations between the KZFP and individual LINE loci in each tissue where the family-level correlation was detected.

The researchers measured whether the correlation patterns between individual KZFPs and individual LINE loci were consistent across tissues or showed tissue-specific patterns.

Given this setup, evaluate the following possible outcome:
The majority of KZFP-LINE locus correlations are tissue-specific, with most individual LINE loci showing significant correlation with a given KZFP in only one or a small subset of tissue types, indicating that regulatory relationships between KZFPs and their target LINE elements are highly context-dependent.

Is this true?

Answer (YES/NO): YES